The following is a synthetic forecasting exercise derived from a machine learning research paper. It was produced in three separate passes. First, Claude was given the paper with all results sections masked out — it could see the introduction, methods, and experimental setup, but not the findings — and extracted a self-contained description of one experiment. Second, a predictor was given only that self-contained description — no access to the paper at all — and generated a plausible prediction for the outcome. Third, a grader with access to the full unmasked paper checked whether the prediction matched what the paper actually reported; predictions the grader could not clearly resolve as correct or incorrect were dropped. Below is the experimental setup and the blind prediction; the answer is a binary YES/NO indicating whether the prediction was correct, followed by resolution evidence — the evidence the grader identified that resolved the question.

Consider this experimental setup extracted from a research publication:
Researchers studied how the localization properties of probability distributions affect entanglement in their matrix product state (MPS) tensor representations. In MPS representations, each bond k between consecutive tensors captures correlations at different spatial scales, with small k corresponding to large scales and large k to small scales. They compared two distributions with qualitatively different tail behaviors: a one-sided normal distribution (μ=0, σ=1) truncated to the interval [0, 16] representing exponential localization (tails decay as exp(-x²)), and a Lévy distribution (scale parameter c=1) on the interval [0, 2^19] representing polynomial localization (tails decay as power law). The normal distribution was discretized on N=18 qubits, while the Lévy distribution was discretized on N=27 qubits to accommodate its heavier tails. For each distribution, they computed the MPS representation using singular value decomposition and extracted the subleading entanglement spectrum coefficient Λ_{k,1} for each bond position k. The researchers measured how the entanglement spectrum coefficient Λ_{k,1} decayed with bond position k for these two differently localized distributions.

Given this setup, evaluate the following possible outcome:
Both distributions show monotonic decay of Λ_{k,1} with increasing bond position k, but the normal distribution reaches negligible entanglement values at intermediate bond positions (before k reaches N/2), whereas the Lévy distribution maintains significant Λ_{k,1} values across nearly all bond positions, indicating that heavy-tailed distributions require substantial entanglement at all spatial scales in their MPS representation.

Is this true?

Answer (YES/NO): NO